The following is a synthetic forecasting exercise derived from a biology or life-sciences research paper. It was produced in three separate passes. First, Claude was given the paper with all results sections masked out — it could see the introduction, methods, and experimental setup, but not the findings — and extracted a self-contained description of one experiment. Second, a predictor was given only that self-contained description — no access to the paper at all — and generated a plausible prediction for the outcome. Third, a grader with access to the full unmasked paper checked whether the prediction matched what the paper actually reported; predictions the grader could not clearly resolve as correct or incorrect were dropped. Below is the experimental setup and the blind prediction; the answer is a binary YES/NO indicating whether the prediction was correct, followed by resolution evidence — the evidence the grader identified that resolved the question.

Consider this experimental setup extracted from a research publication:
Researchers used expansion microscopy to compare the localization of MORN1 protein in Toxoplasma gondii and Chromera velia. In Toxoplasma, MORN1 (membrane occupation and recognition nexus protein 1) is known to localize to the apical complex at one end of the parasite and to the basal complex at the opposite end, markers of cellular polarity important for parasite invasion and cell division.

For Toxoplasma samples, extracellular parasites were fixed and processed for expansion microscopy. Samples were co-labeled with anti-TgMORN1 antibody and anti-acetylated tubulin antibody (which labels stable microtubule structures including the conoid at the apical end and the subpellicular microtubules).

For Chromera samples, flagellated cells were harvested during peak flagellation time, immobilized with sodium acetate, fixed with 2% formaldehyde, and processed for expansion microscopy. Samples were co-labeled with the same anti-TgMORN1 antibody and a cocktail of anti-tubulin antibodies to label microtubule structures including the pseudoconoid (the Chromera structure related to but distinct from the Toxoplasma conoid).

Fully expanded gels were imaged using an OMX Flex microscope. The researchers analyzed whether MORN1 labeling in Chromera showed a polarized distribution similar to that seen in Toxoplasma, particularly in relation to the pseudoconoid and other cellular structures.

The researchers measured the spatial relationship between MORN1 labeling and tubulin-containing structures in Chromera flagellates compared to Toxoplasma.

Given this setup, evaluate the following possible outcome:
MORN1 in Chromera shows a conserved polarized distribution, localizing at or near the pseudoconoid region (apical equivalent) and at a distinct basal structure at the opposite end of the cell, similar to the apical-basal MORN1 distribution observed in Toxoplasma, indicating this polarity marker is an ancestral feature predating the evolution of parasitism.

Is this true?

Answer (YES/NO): NO